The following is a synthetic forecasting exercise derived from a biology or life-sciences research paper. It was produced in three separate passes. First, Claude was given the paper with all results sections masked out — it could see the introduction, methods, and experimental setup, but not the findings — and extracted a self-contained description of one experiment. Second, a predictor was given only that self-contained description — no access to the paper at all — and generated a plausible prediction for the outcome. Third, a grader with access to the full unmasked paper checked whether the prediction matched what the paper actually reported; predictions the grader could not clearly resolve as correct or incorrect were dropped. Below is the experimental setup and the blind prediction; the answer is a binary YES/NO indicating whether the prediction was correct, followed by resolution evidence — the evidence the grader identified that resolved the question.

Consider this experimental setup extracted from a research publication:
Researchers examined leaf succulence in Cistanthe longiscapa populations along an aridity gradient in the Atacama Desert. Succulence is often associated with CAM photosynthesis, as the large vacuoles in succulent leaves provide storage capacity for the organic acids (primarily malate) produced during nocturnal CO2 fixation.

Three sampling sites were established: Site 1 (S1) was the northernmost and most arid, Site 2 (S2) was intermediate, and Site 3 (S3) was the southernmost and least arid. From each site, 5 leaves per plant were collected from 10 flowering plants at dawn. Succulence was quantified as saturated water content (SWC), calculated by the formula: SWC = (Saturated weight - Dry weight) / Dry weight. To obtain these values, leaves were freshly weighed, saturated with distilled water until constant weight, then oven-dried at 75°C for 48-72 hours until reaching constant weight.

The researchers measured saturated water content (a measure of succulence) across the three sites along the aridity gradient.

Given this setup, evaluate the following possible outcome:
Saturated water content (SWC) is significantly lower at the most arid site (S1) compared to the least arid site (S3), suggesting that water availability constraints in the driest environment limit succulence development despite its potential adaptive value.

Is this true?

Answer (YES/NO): NO